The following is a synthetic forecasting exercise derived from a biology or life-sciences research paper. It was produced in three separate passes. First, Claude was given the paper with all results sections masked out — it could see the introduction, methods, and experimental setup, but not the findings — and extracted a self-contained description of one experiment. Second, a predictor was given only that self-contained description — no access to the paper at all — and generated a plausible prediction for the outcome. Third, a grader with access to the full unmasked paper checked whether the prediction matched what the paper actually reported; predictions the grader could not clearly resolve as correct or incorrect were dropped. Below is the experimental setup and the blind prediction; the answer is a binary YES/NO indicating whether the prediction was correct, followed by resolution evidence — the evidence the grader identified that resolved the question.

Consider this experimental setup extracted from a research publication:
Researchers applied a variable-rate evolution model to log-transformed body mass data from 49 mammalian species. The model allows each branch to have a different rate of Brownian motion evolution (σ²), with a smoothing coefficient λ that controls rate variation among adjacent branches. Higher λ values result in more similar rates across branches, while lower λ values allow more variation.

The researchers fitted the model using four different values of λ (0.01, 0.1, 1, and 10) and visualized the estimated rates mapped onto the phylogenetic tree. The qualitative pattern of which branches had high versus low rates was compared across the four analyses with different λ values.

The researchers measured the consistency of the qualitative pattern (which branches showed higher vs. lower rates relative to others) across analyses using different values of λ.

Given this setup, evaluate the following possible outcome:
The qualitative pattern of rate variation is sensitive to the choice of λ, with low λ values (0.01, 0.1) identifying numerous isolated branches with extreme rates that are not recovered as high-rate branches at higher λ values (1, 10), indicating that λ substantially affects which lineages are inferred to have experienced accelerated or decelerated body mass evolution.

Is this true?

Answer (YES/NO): NO